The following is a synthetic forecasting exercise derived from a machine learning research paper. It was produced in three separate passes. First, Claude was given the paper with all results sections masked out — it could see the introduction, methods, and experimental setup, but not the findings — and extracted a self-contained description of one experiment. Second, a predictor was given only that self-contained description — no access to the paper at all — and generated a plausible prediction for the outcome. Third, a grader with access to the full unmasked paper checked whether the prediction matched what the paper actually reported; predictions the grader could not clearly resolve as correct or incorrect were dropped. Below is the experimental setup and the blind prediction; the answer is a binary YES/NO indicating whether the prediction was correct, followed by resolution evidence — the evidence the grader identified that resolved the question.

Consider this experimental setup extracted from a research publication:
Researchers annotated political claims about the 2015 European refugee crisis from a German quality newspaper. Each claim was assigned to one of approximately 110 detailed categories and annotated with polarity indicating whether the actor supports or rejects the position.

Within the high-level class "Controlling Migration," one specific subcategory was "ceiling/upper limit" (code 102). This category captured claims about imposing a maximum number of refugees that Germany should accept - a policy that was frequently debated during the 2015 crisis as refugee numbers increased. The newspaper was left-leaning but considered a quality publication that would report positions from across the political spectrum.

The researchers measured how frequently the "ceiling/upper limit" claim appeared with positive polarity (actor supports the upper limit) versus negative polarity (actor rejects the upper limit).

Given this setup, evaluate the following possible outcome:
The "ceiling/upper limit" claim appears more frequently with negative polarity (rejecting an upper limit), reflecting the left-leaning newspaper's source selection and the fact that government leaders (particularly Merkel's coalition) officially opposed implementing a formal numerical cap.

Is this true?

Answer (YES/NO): NO